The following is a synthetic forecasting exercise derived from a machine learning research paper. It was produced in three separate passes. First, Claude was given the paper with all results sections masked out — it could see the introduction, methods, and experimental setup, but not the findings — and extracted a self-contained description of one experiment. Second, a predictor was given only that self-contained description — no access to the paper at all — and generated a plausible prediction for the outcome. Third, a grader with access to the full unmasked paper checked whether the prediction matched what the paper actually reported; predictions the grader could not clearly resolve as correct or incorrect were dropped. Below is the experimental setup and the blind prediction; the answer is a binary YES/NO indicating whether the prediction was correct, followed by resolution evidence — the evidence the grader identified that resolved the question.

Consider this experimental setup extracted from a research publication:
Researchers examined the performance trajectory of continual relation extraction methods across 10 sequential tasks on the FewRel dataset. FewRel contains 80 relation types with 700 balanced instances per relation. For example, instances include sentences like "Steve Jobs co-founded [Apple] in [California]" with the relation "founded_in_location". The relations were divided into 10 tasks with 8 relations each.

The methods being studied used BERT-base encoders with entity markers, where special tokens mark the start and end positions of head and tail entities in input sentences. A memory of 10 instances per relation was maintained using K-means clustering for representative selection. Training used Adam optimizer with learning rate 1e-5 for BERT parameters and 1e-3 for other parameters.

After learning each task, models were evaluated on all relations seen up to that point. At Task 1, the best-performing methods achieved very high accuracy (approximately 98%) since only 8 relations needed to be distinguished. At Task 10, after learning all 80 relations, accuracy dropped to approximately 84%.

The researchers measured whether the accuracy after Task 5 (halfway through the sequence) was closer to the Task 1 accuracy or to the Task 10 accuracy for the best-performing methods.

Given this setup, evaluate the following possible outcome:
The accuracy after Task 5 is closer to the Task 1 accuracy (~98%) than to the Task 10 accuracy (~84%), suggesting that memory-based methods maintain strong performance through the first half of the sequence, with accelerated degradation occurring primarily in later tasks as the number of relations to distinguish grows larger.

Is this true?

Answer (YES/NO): NO